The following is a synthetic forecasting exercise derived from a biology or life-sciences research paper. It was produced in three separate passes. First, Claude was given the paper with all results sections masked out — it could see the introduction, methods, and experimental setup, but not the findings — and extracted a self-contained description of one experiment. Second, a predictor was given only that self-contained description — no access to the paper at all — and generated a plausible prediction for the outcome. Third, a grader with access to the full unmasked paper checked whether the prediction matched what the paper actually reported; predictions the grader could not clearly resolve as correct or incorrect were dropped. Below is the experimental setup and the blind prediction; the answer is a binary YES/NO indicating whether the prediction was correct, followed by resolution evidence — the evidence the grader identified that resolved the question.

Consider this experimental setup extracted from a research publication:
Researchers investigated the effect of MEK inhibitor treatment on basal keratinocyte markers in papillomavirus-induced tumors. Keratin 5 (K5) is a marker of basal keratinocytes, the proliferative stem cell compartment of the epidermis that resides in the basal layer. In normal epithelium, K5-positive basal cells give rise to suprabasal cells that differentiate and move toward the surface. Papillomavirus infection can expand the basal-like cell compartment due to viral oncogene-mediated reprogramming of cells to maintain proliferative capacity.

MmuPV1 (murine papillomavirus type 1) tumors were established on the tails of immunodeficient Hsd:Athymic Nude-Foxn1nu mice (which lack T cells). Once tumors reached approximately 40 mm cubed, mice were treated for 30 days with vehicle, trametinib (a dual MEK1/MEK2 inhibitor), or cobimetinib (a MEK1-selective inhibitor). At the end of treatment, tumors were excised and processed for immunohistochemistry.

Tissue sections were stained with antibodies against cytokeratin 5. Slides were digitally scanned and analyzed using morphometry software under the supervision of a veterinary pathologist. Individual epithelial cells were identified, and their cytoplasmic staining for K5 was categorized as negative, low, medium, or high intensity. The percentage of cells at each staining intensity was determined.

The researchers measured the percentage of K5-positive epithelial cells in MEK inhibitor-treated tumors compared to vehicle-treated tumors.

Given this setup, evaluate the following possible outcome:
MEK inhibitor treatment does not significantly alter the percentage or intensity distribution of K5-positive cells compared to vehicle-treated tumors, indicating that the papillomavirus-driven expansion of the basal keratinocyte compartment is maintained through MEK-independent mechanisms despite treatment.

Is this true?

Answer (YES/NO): NO